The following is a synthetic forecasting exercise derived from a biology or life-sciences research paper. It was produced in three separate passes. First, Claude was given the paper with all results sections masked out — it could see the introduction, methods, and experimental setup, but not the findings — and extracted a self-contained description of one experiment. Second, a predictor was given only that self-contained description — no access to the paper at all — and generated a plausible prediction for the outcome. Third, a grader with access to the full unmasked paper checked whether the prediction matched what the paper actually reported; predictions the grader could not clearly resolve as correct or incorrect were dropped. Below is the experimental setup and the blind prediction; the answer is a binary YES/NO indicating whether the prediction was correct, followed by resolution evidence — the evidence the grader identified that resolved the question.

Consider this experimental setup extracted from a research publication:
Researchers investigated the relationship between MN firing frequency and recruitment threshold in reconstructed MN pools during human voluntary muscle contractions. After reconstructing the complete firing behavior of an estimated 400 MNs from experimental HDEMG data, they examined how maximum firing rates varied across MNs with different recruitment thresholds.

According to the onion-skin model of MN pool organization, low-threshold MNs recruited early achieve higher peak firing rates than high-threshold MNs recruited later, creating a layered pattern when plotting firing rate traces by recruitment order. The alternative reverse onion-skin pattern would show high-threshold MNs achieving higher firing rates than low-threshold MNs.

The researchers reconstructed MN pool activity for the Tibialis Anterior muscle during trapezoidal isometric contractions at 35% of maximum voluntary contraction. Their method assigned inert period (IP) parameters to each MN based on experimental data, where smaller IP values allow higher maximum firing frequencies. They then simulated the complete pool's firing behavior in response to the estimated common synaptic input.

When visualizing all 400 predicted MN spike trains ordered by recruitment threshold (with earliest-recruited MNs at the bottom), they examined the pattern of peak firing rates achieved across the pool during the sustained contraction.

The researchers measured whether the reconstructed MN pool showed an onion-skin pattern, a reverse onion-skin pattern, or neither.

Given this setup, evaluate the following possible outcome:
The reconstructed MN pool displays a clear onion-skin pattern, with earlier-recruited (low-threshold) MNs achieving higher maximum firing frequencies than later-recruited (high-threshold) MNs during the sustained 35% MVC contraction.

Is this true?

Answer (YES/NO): YES